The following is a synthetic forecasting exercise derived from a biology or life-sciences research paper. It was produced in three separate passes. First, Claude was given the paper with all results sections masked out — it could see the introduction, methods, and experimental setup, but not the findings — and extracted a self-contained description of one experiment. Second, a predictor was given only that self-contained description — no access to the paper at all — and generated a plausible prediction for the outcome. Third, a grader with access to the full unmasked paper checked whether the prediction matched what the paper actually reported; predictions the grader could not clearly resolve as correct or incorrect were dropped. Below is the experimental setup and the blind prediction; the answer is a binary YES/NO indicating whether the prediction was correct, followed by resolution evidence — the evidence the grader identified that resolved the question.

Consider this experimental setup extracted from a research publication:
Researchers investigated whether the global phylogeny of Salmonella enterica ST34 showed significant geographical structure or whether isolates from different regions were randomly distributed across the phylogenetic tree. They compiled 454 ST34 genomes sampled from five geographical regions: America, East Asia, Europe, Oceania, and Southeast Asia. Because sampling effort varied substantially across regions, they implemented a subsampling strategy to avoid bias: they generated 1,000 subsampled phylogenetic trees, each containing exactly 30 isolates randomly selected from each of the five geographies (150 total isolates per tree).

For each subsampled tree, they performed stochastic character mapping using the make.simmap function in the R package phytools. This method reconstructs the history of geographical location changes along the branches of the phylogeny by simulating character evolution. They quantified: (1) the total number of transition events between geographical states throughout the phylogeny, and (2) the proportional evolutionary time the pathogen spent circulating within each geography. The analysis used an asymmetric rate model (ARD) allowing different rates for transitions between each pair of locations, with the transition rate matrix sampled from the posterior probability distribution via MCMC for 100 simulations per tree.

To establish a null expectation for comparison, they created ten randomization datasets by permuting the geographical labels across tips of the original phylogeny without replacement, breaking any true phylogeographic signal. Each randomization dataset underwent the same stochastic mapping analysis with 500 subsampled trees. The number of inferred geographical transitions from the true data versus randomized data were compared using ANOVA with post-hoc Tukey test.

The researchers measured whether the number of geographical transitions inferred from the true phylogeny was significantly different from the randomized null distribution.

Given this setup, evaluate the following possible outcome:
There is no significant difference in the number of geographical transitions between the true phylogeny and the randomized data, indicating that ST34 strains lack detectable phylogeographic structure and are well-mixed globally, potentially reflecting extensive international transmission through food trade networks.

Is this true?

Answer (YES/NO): NO